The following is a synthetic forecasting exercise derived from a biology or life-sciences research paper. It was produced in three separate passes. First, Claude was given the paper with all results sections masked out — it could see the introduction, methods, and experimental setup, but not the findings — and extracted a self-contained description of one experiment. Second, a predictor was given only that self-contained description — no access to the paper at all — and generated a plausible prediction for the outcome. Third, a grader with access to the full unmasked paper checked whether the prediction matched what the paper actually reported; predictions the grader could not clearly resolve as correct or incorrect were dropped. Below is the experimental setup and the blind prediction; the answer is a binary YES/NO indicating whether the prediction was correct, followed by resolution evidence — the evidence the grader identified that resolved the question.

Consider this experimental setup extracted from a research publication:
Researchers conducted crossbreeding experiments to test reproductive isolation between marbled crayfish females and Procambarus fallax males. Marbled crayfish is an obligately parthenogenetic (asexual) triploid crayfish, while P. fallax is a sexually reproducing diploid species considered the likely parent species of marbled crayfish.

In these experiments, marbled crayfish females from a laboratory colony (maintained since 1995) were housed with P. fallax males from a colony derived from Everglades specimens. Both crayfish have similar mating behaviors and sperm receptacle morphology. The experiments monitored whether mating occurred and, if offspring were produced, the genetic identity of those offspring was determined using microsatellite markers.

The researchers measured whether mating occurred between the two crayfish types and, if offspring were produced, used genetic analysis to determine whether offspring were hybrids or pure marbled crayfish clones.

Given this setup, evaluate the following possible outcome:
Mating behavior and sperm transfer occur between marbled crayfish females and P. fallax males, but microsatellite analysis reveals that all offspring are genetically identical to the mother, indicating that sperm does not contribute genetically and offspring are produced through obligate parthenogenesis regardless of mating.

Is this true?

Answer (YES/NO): YES